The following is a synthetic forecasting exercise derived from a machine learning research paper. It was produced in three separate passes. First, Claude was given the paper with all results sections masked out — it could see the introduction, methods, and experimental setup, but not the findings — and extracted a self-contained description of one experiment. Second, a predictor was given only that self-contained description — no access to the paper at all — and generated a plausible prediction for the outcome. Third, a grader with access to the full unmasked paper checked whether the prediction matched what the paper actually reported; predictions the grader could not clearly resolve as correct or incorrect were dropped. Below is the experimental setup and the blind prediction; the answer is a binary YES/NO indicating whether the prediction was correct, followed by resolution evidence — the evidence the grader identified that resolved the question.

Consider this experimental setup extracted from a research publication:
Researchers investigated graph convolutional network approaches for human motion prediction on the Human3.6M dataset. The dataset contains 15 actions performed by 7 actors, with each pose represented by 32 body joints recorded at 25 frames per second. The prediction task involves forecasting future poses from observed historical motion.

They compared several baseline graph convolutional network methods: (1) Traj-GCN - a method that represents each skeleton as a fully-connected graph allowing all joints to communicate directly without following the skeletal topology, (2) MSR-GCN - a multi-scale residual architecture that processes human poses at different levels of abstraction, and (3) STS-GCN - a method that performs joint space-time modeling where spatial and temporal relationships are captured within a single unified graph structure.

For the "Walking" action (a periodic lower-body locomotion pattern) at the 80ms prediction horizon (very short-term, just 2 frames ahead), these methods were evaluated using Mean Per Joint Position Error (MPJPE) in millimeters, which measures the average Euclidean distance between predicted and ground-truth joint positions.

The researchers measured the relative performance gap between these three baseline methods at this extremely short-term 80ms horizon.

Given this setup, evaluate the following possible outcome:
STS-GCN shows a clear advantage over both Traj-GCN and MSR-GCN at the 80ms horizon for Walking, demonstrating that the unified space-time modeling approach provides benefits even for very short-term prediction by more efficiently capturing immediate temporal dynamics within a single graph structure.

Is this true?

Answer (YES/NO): NO